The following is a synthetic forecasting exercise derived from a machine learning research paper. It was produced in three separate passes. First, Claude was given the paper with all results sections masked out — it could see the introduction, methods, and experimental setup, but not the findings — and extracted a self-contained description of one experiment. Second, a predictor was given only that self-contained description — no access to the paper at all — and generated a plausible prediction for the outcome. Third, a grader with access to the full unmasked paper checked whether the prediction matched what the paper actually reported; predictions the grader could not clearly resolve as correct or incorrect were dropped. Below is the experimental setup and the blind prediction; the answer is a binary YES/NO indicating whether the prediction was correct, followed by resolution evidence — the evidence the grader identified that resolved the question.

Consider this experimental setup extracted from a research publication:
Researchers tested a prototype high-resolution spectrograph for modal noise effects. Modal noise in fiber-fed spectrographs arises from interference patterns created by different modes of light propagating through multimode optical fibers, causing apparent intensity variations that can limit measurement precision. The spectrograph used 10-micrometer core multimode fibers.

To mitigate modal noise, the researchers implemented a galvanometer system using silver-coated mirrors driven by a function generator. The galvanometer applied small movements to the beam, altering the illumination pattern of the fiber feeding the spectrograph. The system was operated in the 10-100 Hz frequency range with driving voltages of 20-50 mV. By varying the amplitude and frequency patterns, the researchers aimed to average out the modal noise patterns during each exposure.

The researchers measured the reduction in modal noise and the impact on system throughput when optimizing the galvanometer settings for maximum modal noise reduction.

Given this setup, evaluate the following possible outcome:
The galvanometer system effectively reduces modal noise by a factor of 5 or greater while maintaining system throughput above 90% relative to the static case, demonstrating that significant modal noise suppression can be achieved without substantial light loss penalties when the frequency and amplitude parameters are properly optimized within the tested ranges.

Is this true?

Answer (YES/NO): NO